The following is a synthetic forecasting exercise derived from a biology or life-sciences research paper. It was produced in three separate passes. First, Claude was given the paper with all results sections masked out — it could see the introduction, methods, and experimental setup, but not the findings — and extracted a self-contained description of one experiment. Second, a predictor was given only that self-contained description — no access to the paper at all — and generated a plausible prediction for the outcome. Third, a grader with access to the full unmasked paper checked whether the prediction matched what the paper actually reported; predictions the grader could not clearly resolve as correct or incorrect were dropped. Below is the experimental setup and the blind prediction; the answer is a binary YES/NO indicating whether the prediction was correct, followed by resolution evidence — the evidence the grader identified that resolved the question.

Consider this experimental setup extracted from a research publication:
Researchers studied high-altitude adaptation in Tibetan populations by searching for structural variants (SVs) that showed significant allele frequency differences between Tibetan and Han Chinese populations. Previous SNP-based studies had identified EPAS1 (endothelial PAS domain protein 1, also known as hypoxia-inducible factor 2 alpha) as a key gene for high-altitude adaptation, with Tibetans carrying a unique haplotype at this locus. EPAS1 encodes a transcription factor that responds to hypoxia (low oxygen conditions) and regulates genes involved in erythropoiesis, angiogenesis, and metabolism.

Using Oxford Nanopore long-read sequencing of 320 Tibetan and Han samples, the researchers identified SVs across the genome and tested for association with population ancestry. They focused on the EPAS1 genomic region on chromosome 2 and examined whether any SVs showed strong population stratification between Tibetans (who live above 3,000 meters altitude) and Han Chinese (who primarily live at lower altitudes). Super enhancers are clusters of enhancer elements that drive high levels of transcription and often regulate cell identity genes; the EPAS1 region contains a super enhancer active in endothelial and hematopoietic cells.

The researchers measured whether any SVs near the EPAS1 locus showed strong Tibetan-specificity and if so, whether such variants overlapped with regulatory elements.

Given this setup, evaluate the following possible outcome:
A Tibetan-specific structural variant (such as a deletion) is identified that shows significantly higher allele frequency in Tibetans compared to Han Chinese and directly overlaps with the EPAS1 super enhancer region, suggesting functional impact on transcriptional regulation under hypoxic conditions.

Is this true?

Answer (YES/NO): YES